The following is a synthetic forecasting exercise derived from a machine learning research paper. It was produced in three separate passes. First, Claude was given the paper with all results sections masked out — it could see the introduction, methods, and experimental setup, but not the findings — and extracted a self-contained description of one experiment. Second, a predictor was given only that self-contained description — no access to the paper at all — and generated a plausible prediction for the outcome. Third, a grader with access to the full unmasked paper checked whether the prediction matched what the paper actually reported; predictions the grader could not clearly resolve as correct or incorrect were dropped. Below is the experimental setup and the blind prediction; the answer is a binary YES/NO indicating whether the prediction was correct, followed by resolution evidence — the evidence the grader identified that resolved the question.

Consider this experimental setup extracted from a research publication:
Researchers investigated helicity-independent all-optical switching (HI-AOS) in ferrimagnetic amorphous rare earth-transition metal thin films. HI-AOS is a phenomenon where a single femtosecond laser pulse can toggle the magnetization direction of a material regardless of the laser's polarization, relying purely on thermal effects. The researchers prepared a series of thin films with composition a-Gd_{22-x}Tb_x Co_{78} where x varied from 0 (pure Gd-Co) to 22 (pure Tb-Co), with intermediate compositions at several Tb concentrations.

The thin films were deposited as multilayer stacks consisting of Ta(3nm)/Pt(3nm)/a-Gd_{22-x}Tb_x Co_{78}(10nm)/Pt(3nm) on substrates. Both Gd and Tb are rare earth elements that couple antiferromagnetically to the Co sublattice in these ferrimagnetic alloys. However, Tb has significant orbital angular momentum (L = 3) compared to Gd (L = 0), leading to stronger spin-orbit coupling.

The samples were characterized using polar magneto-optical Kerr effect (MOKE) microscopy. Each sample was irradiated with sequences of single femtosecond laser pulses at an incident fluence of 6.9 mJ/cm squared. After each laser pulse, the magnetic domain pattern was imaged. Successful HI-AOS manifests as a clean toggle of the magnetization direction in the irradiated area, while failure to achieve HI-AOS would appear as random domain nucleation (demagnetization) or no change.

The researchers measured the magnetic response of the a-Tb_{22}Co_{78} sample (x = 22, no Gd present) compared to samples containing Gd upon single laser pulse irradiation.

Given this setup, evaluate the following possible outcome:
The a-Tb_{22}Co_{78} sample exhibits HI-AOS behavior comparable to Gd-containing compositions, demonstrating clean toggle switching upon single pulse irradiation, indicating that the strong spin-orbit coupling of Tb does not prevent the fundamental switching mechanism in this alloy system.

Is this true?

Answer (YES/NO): NO